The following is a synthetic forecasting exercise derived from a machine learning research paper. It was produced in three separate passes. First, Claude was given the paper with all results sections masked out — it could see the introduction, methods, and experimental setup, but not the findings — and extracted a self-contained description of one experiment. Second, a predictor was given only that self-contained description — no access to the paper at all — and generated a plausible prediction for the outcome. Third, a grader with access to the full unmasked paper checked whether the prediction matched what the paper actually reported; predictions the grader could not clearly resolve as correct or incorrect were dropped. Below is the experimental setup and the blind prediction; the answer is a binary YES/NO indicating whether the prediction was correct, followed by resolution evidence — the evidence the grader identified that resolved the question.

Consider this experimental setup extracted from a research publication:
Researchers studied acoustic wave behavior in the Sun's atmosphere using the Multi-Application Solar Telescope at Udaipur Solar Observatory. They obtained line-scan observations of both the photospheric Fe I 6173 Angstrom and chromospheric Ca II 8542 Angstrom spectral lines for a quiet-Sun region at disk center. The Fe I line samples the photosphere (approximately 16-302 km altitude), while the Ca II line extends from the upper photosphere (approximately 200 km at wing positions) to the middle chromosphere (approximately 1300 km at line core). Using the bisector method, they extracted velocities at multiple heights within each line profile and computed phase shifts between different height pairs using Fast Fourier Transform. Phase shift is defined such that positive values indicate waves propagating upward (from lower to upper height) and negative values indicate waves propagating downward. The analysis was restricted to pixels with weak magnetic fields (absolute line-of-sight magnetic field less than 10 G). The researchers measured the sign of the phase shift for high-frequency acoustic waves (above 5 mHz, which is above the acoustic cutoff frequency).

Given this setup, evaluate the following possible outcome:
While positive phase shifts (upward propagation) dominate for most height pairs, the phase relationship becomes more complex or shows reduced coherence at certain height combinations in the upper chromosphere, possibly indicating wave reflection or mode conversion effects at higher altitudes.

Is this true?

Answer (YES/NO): NO